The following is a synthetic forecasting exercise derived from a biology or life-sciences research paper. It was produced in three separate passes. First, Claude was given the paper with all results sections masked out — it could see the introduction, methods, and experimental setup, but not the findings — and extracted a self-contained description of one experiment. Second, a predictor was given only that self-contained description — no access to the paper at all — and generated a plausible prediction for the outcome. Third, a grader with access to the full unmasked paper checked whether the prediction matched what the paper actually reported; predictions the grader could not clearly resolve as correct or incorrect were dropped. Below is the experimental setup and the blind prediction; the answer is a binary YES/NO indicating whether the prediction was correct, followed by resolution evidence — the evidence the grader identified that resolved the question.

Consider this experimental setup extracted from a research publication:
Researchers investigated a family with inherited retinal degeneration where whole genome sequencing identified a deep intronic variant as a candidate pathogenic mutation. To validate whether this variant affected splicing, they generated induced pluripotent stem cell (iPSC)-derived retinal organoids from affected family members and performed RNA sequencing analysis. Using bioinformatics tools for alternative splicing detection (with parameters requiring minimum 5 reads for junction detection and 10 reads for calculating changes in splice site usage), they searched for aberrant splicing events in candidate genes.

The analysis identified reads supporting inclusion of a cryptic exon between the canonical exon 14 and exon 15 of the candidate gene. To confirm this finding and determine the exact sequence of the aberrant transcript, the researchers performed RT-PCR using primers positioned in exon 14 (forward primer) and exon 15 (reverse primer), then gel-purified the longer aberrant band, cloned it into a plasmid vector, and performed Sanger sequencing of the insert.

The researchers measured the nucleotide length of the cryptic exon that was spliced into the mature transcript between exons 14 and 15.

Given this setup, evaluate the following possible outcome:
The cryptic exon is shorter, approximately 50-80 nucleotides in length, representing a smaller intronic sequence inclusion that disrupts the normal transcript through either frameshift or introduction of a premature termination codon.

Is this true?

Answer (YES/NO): NO